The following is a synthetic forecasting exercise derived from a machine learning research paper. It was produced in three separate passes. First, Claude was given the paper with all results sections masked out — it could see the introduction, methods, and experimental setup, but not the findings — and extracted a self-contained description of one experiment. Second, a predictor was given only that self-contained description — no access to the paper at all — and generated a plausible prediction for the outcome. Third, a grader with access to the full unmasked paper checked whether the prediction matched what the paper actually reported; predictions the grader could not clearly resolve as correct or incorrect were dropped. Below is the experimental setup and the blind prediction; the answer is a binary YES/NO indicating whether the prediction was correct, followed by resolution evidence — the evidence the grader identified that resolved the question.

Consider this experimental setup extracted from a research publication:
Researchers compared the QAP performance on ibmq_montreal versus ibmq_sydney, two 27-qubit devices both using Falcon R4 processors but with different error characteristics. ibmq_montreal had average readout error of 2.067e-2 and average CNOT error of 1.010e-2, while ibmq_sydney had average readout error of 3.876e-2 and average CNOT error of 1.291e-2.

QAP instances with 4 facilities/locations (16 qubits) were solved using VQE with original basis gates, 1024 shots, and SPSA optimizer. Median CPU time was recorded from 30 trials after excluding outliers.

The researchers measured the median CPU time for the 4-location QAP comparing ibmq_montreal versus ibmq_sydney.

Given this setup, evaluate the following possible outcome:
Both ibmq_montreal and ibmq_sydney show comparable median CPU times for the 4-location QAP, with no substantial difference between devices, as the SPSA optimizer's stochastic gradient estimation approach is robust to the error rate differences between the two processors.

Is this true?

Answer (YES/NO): NO